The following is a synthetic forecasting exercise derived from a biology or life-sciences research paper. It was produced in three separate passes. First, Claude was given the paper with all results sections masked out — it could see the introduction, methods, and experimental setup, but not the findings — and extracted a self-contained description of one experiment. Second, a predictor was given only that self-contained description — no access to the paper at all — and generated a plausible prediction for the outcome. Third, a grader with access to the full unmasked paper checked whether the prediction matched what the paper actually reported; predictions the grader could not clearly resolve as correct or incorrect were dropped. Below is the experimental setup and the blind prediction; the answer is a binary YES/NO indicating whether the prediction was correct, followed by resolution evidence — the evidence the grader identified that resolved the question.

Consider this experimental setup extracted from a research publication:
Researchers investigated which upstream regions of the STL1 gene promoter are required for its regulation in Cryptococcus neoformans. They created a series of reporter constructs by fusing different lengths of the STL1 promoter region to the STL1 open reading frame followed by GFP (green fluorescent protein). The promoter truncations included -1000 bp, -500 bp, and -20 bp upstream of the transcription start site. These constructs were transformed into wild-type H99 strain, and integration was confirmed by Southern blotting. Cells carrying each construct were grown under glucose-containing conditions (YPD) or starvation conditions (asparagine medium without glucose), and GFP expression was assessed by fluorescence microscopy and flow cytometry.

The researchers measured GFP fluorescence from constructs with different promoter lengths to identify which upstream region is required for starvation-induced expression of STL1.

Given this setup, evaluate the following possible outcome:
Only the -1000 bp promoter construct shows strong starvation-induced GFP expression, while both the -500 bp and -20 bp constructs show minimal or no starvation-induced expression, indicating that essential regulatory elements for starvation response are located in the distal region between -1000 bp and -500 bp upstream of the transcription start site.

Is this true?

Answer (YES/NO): YES